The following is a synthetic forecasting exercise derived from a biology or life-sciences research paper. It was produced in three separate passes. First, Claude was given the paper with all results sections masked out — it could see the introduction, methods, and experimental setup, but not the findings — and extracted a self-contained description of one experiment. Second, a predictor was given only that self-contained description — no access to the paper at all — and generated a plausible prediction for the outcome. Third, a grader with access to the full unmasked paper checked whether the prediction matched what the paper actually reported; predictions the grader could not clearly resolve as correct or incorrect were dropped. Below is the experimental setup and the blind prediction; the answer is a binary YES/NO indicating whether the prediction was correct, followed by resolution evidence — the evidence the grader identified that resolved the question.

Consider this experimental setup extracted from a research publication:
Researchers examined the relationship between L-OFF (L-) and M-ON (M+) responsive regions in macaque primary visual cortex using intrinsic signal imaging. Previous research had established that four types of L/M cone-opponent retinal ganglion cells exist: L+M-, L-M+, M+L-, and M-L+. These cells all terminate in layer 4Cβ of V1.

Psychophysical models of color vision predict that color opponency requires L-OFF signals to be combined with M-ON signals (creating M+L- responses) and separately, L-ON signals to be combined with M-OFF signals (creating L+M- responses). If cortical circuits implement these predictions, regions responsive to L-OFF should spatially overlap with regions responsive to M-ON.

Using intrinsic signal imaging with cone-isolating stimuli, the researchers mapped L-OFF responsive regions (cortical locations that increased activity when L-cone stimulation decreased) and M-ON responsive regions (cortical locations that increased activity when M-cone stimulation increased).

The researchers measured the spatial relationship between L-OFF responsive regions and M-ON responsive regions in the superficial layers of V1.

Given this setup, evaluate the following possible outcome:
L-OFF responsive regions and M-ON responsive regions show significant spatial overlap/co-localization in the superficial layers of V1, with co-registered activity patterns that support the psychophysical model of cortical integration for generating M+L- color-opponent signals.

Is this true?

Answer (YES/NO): YES